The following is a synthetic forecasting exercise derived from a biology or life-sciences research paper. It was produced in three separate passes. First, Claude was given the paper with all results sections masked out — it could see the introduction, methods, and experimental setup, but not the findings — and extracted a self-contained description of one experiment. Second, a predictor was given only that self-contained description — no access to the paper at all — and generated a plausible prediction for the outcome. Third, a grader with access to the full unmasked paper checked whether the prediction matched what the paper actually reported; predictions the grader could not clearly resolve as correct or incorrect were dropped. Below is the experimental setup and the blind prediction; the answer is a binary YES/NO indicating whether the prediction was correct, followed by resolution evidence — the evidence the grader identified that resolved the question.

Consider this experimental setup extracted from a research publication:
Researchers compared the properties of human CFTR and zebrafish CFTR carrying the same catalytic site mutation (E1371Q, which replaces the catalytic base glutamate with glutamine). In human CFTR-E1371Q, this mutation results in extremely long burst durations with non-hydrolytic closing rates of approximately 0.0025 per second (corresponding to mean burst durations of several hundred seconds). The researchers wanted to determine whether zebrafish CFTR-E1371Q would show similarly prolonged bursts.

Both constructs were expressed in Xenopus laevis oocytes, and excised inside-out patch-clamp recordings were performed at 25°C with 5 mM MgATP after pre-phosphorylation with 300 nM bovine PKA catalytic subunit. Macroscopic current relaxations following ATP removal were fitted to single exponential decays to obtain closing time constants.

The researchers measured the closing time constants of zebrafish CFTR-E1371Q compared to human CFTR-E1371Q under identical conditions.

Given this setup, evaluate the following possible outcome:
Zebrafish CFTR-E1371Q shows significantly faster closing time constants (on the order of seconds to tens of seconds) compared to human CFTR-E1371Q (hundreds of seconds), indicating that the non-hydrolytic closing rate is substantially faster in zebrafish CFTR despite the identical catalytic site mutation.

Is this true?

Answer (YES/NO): YES